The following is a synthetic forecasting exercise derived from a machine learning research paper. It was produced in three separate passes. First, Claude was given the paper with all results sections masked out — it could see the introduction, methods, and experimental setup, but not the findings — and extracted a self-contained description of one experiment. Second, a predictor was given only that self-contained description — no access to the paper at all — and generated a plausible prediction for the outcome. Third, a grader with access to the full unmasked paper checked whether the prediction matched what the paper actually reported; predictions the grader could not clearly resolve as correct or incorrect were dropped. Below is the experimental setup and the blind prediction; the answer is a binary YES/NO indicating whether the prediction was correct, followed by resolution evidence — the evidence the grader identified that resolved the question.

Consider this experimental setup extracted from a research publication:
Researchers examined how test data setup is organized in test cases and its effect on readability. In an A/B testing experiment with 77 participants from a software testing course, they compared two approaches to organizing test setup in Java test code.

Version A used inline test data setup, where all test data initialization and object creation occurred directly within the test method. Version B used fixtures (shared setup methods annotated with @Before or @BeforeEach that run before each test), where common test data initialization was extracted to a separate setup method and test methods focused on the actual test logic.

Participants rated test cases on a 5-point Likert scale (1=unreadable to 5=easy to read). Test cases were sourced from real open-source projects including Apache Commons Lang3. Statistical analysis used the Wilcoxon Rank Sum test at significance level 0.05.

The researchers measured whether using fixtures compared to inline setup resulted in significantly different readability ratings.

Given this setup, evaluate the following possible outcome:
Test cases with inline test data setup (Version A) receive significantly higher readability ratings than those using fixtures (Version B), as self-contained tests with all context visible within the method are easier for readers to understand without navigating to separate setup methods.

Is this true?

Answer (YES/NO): NO